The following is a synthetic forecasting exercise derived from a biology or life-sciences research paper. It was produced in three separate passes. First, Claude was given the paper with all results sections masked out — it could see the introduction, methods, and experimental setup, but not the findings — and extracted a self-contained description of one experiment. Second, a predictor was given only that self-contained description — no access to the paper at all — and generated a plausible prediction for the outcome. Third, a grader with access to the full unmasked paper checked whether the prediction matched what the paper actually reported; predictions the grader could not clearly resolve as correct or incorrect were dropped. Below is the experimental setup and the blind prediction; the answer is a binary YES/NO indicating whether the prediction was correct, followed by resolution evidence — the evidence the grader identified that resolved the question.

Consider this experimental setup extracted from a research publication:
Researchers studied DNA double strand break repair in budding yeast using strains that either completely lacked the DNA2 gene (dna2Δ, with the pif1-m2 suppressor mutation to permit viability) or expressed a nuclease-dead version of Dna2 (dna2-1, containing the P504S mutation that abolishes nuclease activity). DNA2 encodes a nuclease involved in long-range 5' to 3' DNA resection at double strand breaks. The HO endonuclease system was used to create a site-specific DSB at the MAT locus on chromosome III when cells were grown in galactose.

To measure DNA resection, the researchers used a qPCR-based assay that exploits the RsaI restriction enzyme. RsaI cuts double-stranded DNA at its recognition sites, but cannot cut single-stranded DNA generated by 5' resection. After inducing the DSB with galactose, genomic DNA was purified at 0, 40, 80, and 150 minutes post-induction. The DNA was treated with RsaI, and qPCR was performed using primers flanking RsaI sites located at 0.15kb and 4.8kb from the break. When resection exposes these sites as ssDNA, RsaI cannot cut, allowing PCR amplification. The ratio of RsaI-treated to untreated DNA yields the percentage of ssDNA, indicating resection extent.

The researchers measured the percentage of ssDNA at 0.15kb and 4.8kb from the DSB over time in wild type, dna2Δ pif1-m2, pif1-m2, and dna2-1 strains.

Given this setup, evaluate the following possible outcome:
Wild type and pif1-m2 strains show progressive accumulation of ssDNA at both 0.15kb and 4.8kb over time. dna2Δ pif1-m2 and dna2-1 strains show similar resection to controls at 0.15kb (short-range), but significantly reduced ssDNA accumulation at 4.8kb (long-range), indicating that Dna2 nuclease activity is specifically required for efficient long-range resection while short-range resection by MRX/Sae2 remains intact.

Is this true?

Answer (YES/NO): NO